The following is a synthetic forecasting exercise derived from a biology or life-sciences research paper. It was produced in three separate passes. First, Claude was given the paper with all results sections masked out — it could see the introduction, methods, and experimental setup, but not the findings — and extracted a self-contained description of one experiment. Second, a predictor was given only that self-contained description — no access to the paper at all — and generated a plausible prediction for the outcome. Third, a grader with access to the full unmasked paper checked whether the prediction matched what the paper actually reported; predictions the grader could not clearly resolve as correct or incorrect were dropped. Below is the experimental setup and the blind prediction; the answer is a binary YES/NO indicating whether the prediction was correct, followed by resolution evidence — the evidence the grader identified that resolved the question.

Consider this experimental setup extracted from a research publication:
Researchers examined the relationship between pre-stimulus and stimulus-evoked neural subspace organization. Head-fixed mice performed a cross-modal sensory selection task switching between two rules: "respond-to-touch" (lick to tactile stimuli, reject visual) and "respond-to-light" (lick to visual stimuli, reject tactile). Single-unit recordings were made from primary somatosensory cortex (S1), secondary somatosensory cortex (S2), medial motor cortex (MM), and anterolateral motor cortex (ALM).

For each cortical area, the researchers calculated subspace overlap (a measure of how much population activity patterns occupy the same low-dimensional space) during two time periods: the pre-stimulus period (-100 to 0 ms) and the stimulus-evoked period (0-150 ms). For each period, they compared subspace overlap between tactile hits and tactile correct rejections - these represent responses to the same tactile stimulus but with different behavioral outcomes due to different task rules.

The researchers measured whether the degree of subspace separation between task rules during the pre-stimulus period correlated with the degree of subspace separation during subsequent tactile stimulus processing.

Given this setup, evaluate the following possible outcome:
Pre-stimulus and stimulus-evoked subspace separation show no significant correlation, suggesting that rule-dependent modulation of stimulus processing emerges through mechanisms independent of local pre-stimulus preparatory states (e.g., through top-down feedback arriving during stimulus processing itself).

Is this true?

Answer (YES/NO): NO